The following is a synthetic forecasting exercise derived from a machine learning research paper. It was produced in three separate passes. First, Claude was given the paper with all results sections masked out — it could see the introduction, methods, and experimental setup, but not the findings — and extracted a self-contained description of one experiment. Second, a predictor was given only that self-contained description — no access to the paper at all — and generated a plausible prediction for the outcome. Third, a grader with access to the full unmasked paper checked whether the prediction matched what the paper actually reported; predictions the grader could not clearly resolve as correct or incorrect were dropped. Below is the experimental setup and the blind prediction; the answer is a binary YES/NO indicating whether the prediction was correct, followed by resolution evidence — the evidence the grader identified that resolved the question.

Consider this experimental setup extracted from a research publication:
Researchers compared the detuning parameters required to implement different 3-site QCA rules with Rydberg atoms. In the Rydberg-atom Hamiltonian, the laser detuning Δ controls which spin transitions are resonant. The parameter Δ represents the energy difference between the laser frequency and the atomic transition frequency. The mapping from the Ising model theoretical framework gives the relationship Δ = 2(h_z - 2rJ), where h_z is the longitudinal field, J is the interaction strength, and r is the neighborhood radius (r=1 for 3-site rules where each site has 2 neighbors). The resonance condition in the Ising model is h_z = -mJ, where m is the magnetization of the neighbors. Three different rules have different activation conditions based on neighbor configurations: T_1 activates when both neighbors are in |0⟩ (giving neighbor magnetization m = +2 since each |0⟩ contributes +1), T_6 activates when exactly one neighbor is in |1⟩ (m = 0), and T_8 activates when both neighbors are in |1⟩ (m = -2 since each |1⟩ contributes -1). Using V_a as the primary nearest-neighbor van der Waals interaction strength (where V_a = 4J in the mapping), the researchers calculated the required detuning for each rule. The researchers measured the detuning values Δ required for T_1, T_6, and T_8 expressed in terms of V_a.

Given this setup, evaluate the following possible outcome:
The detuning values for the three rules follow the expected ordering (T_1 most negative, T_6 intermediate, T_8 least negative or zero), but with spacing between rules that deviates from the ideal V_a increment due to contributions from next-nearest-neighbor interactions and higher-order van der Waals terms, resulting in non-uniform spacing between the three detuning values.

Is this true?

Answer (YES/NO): NO